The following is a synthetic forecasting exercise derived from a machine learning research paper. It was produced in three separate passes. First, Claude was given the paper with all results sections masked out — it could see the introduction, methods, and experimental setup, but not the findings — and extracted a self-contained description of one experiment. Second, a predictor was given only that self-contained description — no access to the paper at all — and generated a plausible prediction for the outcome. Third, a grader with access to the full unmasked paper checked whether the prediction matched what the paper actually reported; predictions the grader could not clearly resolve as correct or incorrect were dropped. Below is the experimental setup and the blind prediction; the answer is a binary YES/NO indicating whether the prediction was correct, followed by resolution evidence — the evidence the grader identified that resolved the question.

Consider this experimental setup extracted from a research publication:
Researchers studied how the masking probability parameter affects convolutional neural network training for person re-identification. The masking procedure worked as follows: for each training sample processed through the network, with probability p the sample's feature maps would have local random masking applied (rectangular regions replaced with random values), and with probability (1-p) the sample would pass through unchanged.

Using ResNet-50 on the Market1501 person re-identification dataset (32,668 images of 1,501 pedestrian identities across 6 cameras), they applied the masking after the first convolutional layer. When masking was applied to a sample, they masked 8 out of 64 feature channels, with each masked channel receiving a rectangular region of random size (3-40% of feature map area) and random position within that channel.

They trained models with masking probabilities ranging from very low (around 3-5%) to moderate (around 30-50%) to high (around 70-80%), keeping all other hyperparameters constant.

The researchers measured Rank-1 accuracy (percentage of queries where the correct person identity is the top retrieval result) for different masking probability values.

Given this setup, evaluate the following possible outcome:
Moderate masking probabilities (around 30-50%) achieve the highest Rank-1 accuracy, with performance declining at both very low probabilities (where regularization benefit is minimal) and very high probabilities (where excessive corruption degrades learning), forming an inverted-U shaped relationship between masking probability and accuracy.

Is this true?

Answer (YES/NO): NO